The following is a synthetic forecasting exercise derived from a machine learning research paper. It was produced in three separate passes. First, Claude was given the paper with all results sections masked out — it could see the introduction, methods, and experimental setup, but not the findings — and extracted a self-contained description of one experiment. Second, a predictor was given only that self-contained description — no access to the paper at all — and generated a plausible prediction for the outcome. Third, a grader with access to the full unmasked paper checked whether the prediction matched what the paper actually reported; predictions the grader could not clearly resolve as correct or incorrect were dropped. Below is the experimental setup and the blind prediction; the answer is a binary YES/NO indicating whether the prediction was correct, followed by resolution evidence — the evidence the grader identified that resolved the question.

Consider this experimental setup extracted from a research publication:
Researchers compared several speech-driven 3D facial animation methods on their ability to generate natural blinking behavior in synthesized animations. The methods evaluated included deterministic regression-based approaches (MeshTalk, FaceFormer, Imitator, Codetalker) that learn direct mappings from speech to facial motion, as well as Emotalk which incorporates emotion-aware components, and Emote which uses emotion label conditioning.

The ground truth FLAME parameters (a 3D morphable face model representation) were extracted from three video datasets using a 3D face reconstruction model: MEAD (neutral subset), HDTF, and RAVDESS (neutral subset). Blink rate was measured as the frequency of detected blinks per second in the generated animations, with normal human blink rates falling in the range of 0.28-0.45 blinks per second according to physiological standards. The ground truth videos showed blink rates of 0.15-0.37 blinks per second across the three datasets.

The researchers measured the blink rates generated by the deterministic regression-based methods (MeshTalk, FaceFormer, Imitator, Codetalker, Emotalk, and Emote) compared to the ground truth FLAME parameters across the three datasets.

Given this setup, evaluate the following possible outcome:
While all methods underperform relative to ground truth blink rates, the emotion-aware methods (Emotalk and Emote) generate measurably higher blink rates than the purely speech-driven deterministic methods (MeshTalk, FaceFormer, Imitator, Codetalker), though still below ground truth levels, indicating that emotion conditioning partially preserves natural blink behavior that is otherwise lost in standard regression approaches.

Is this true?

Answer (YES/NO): NO